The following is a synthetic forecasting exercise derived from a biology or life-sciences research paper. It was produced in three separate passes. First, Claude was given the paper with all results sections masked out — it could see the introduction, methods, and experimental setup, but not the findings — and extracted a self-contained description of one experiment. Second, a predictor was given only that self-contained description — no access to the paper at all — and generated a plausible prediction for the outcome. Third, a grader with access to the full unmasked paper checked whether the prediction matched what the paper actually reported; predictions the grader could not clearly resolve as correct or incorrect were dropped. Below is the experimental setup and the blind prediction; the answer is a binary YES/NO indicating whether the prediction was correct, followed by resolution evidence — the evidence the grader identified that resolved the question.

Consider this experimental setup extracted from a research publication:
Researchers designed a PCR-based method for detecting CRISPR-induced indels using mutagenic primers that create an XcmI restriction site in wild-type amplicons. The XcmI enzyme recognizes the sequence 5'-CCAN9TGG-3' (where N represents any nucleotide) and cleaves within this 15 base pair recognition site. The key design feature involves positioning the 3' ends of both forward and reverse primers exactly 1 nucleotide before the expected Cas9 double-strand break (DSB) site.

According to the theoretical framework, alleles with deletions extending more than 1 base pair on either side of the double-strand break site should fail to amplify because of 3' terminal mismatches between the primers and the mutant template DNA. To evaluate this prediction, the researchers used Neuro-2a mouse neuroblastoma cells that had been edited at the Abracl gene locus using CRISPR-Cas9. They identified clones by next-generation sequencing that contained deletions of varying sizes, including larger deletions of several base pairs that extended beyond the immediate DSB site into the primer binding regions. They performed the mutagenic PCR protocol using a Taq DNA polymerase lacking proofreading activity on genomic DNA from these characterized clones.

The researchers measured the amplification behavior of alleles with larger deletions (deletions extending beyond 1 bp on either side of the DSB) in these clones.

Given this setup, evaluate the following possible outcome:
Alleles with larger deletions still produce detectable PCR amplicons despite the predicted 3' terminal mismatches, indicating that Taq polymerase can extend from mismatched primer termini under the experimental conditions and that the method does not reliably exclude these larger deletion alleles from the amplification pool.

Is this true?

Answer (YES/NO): NO